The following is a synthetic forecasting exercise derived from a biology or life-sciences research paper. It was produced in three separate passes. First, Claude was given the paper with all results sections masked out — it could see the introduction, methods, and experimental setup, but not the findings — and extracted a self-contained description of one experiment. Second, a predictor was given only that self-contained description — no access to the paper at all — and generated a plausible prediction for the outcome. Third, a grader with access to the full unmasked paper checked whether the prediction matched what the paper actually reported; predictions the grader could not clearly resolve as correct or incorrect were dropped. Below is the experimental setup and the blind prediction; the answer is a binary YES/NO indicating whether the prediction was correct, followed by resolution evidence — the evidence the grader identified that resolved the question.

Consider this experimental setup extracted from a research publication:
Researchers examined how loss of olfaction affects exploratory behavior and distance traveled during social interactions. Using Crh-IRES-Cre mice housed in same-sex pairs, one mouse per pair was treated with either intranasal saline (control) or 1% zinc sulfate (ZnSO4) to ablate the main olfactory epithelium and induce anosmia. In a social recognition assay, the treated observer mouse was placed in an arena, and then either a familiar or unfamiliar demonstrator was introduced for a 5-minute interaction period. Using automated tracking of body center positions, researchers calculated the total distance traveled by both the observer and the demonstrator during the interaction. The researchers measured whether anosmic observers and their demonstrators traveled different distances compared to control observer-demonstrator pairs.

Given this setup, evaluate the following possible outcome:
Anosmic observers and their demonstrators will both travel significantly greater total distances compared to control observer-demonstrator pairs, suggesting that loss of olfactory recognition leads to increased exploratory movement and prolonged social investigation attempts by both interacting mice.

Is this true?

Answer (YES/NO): NO